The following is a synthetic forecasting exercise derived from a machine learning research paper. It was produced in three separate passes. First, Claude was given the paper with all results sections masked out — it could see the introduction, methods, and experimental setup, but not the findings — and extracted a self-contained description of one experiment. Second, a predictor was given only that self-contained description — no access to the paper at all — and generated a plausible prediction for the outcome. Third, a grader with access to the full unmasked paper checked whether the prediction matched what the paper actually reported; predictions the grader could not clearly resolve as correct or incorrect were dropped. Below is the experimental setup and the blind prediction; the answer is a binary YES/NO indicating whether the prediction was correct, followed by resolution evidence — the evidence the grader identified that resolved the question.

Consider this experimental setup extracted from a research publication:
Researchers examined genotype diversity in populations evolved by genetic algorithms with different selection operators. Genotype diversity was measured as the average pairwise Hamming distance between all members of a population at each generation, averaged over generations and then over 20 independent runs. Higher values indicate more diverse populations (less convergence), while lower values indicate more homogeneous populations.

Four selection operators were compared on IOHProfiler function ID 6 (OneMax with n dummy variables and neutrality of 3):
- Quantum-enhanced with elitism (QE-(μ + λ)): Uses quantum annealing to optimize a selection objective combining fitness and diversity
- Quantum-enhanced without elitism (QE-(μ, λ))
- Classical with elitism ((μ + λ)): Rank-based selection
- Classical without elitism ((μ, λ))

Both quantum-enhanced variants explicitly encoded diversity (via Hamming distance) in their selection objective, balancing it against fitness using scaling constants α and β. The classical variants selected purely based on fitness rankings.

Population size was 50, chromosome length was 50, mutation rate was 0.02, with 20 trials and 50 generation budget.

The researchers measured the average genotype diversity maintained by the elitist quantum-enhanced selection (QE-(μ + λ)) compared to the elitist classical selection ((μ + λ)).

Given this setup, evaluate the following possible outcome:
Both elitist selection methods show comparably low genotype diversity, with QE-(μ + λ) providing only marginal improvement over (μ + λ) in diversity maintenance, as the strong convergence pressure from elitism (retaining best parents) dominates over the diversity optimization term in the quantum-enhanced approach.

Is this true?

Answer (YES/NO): NO